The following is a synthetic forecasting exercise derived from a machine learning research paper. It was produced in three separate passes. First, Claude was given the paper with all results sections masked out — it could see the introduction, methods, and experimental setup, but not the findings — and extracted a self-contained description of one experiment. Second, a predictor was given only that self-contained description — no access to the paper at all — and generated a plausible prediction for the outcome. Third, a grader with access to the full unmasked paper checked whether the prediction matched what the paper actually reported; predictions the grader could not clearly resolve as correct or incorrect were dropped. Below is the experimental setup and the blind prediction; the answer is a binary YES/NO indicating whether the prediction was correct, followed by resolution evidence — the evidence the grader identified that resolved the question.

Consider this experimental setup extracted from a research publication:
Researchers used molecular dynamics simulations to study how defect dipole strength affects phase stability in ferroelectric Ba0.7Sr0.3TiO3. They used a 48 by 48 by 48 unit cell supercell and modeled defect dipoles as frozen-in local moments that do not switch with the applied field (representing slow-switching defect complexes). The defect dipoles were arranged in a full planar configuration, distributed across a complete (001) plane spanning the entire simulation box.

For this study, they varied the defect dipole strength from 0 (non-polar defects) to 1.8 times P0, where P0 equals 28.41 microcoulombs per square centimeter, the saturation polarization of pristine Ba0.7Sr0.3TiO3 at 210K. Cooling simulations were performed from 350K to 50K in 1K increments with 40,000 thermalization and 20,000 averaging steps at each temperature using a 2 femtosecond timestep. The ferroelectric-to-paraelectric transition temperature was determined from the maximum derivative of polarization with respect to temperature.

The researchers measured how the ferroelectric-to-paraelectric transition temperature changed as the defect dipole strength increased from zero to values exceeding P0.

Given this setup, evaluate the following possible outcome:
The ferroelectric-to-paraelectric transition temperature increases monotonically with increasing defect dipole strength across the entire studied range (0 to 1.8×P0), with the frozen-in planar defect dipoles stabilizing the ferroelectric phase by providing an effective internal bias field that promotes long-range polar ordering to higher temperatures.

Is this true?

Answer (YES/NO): NO